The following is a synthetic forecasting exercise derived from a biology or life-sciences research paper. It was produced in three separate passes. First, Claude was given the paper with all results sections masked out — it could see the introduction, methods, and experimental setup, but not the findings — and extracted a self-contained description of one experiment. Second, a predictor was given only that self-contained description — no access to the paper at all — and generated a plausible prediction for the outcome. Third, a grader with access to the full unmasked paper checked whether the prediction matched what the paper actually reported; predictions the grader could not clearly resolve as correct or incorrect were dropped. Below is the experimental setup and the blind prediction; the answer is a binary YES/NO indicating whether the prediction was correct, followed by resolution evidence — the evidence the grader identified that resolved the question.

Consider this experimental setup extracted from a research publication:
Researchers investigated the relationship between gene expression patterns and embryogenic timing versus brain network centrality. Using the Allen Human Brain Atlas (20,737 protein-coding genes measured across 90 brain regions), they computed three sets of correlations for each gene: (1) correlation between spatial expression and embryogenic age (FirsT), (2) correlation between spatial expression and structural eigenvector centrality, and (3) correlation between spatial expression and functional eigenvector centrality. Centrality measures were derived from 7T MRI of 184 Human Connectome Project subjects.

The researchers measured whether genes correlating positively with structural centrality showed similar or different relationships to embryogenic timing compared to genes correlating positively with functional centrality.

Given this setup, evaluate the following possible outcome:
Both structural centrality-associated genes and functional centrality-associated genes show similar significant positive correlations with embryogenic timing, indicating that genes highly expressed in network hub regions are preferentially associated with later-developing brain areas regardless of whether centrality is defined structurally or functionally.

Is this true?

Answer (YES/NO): NO